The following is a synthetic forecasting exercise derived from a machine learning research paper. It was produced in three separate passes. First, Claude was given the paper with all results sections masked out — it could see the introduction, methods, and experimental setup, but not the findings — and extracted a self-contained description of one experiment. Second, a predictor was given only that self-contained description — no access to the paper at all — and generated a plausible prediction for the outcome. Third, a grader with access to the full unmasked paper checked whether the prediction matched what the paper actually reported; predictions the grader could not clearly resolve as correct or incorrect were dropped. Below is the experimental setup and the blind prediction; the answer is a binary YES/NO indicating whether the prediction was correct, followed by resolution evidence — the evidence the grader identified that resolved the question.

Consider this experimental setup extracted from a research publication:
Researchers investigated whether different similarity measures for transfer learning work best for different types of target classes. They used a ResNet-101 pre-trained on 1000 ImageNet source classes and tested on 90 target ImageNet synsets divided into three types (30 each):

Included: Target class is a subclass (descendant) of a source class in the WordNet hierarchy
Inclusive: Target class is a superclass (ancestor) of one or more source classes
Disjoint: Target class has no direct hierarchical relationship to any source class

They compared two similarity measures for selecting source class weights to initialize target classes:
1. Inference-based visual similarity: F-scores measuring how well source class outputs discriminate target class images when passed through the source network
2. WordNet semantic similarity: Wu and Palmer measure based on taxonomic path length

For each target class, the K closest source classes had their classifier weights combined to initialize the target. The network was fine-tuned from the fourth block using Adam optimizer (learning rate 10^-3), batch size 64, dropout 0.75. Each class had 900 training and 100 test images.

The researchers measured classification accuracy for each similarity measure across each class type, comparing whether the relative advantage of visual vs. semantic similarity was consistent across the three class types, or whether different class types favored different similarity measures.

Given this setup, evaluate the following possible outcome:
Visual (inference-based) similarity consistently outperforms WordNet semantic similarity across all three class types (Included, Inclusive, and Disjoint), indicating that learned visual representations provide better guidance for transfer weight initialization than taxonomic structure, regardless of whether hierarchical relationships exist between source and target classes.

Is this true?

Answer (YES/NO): YES